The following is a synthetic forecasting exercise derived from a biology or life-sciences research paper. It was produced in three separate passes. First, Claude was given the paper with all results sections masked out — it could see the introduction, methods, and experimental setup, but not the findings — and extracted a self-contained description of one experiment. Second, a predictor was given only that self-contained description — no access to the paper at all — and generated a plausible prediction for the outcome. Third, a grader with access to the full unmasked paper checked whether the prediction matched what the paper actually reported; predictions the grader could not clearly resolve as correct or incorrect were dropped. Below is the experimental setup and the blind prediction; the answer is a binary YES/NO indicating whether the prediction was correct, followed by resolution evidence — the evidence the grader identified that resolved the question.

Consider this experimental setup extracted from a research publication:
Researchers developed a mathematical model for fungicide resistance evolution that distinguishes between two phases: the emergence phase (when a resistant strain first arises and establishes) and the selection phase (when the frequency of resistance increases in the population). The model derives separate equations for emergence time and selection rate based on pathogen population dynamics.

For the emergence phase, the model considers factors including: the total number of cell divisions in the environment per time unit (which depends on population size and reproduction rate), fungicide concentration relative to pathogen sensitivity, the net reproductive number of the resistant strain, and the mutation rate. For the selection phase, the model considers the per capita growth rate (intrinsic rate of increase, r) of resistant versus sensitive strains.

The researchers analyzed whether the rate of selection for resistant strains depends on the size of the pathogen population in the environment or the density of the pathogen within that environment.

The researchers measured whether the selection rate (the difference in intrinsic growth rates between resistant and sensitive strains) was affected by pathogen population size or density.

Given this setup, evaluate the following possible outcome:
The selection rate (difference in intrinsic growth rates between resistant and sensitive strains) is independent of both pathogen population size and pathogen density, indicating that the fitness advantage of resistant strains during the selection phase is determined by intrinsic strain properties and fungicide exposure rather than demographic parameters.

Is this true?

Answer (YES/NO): YES